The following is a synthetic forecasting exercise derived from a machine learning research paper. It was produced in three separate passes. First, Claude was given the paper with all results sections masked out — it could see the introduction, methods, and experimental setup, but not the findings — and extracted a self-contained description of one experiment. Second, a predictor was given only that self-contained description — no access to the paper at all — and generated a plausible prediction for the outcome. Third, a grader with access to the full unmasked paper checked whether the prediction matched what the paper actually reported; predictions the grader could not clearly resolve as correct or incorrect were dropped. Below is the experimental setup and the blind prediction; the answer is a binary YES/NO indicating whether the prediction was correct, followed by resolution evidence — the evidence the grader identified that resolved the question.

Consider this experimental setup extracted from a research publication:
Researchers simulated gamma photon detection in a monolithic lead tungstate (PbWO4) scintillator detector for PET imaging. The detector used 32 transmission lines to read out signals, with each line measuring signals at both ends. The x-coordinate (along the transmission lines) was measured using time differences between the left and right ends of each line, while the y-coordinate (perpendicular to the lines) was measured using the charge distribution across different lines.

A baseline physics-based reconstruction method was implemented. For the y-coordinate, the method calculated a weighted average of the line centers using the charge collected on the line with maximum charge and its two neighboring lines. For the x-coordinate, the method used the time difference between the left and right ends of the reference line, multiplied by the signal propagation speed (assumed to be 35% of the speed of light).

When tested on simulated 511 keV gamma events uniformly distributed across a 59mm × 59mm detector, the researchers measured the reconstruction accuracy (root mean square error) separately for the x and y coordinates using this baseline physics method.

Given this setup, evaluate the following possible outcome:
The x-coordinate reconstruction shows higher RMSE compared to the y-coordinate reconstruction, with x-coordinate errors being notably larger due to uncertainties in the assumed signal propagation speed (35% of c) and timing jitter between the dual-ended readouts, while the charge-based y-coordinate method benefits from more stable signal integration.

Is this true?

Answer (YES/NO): YES